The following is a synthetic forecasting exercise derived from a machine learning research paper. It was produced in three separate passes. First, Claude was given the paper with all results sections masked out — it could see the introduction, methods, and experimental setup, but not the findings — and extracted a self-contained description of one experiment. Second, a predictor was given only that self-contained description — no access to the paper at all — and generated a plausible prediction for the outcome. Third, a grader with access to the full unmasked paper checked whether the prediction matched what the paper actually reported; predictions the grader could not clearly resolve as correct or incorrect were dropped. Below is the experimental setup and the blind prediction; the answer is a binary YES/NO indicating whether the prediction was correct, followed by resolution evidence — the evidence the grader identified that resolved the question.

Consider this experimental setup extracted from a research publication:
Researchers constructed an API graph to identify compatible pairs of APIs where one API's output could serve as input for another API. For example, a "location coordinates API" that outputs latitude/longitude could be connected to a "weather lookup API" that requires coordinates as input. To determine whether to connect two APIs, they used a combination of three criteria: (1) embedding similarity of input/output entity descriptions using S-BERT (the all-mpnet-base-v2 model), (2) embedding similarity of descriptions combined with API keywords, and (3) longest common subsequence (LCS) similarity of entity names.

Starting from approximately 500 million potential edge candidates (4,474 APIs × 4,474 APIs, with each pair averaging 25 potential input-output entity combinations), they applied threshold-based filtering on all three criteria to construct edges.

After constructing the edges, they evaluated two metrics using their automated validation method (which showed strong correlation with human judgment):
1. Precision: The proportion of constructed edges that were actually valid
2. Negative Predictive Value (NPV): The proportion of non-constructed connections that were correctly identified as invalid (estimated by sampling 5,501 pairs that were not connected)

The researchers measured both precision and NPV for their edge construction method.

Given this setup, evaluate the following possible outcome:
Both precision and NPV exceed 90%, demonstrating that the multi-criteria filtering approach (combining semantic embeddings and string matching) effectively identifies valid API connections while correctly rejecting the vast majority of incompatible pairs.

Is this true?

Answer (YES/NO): NO